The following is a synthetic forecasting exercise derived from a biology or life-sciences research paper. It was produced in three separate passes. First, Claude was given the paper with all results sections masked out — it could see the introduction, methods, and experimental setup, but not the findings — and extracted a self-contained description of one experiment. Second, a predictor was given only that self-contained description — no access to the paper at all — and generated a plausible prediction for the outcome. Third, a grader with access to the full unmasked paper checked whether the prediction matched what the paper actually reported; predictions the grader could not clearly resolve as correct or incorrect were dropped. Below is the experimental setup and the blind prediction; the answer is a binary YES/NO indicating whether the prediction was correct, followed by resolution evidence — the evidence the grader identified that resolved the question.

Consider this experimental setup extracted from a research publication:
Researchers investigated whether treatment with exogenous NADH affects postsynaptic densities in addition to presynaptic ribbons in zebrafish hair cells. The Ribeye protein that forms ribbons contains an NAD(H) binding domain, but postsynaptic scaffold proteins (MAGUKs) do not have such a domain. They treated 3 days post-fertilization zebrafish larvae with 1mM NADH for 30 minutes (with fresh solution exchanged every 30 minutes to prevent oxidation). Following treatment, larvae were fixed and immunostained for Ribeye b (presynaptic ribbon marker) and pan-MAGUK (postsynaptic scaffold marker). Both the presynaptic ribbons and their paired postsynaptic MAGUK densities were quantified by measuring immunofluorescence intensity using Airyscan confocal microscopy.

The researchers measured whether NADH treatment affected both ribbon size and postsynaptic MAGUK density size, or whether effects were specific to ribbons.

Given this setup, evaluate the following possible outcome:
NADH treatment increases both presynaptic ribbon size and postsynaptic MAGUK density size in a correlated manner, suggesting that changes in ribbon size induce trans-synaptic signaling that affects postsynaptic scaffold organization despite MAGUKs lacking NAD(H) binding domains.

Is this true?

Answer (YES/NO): NO